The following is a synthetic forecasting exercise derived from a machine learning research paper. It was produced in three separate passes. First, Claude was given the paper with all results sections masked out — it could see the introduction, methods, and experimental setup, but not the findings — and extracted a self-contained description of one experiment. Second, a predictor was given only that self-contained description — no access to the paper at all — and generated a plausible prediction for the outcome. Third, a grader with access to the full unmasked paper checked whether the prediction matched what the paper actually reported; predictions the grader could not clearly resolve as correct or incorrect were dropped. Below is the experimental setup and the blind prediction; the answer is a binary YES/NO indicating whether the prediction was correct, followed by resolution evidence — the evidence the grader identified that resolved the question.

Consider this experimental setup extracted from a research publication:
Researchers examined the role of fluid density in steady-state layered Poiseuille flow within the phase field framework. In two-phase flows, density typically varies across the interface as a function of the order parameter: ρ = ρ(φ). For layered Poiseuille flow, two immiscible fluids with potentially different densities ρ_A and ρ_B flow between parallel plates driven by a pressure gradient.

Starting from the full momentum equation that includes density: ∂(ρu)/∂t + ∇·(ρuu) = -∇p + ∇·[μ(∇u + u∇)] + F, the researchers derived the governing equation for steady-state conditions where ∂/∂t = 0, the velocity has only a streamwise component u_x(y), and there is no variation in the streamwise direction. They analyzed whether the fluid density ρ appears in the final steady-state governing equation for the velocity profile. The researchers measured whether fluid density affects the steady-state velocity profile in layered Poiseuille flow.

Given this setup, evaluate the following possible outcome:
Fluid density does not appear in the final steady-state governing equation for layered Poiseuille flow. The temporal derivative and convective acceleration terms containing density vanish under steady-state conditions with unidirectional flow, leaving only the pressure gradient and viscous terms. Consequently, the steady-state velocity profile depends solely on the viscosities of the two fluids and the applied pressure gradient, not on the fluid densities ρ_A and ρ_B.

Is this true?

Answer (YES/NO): YES